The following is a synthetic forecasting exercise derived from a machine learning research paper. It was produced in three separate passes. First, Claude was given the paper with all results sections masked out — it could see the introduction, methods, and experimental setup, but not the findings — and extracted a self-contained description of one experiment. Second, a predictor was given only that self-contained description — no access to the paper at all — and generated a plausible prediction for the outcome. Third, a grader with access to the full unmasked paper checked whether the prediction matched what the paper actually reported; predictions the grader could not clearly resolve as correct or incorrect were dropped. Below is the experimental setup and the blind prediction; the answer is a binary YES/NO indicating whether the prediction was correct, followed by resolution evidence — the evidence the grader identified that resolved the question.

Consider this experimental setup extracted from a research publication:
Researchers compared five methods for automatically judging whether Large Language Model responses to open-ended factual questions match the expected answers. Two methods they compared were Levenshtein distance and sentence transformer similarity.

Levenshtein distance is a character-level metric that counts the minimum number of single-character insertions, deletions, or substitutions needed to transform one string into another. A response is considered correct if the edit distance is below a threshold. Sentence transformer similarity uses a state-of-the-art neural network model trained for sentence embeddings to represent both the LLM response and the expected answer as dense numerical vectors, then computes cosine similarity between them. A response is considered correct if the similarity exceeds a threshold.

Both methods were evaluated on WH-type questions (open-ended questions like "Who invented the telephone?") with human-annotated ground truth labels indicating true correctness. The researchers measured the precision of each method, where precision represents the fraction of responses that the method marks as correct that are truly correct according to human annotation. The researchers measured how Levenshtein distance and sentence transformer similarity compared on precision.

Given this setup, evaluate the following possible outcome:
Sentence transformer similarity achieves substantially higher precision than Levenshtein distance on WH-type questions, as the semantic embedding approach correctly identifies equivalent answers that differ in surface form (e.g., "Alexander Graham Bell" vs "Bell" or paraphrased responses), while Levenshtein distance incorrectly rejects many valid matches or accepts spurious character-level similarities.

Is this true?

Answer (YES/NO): NO